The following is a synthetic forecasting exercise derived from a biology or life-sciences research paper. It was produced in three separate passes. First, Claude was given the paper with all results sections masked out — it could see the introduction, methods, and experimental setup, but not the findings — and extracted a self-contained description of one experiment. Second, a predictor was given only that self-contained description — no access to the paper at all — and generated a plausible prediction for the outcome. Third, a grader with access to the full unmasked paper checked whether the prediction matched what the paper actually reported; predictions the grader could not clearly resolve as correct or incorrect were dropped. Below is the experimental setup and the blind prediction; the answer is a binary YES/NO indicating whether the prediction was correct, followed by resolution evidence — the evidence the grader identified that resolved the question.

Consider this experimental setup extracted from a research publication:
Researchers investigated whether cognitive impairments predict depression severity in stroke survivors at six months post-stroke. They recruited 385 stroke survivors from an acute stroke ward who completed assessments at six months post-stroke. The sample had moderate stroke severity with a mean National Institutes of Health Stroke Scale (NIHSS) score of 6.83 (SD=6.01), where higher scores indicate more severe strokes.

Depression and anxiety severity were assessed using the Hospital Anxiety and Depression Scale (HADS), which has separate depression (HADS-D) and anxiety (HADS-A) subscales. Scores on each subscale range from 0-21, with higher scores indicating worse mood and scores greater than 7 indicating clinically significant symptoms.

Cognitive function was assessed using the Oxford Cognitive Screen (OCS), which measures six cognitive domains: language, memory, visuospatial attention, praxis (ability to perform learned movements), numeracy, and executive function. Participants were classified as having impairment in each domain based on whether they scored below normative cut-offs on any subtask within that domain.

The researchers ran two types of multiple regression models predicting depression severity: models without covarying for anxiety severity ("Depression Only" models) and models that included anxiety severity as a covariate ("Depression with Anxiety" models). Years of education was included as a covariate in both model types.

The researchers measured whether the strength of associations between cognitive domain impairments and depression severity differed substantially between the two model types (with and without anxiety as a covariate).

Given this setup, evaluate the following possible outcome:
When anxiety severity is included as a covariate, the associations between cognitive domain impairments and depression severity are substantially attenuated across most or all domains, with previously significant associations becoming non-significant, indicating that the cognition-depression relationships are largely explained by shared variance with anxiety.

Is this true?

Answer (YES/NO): NO